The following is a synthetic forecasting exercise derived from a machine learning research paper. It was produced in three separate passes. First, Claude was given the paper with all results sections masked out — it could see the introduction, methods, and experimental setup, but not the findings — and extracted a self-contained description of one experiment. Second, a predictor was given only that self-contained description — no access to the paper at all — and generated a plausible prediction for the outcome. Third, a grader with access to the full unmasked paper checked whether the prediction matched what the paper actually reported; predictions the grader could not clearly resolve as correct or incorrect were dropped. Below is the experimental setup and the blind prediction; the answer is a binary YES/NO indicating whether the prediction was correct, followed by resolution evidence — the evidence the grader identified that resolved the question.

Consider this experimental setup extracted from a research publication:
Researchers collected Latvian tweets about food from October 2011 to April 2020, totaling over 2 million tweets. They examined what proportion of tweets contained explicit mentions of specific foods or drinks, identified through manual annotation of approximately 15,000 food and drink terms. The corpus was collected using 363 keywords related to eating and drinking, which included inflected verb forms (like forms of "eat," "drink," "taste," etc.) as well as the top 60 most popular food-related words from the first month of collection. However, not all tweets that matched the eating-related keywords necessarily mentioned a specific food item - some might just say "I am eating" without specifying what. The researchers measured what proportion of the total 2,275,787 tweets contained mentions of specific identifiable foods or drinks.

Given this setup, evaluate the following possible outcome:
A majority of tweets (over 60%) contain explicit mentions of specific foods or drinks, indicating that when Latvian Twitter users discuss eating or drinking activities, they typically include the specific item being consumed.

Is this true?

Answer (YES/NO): NO